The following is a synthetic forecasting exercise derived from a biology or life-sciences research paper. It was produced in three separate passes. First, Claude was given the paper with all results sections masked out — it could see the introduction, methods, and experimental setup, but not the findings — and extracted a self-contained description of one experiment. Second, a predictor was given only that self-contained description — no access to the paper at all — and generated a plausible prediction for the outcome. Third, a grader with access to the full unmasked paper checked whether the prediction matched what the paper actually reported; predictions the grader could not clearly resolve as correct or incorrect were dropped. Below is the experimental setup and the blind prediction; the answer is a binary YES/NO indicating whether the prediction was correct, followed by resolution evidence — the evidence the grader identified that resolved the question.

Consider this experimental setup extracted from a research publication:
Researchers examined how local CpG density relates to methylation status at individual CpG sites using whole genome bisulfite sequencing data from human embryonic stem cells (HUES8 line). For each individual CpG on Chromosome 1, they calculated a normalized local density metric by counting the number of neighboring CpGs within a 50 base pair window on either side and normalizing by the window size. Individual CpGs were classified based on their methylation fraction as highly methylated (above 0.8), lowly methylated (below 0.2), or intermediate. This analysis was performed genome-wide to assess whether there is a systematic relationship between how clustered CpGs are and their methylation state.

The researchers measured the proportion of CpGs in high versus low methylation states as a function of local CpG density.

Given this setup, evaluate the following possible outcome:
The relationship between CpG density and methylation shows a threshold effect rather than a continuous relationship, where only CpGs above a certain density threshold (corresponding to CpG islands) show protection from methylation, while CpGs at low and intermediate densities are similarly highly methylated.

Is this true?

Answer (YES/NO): NO